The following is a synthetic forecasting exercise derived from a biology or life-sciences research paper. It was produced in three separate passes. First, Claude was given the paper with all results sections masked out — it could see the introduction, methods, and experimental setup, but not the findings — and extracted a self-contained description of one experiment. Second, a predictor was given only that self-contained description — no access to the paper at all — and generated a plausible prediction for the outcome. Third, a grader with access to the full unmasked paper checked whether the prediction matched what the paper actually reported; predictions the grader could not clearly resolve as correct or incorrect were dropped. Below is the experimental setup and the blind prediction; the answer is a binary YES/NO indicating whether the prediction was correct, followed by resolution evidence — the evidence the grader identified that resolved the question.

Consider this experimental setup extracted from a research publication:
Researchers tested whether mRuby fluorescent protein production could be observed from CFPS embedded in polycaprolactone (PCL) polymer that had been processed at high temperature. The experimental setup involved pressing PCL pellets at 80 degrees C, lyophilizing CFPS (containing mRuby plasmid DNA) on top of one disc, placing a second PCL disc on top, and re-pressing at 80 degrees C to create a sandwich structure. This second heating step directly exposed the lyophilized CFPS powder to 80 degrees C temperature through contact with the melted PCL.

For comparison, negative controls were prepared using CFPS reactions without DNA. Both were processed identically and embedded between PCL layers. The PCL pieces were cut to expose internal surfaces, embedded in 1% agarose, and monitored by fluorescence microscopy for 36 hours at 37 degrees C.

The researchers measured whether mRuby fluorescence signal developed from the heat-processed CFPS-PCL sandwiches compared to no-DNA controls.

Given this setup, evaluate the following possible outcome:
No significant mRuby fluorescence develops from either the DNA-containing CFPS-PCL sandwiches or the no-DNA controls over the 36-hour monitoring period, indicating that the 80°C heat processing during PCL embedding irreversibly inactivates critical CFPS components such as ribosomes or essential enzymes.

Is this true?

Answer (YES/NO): NO